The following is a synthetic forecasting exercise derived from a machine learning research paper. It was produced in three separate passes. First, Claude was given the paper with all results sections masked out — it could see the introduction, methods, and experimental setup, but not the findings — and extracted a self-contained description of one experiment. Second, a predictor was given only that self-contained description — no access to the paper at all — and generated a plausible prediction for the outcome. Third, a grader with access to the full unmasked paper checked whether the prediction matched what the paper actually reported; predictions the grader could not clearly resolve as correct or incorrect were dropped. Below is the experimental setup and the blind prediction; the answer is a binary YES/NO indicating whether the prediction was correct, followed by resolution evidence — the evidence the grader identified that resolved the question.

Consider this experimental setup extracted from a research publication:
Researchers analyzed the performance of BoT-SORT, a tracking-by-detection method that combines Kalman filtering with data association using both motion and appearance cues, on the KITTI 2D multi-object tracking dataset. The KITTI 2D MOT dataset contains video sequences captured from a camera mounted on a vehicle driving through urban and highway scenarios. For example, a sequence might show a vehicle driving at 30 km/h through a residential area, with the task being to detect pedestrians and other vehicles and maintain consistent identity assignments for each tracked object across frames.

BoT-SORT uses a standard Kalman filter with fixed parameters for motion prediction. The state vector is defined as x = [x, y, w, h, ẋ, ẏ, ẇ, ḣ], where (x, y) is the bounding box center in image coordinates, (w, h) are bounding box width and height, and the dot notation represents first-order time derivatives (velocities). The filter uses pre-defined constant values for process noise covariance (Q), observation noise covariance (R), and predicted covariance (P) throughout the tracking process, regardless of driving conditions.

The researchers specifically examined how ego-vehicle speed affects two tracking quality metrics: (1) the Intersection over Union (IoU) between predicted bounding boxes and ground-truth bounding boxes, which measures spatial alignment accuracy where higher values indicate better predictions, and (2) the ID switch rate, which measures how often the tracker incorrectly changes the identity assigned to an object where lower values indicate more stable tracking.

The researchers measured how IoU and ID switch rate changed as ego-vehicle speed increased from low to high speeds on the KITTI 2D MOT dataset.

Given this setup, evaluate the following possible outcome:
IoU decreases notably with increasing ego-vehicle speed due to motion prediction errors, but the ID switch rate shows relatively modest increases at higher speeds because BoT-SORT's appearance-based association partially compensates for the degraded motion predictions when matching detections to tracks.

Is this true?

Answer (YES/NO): NO